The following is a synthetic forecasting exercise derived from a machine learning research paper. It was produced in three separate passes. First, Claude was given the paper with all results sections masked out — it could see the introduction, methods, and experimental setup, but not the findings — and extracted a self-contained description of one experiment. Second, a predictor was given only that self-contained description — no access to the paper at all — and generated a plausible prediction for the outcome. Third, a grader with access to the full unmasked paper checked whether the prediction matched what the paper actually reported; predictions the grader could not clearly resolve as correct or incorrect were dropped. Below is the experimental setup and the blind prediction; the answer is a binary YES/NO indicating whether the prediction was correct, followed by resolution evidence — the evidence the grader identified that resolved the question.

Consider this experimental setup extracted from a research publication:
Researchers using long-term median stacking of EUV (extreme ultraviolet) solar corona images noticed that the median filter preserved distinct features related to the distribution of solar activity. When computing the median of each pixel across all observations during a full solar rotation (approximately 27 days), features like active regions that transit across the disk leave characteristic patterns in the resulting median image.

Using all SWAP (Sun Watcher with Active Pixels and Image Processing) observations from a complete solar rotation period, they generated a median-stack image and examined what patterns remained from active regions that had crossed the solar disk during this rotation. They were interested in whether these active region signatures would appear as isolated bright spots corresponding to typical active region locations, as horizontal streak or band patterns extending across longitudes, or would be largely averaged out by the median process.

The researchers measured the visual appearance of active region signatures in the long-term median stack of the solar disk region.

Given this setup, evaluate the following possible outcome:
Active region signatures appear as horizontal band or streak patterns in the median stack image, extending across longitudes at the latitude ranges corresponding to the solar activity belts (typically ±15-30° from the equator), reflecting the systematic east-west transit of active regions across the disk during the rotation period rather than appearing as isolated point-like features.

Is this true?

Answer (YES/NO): YES